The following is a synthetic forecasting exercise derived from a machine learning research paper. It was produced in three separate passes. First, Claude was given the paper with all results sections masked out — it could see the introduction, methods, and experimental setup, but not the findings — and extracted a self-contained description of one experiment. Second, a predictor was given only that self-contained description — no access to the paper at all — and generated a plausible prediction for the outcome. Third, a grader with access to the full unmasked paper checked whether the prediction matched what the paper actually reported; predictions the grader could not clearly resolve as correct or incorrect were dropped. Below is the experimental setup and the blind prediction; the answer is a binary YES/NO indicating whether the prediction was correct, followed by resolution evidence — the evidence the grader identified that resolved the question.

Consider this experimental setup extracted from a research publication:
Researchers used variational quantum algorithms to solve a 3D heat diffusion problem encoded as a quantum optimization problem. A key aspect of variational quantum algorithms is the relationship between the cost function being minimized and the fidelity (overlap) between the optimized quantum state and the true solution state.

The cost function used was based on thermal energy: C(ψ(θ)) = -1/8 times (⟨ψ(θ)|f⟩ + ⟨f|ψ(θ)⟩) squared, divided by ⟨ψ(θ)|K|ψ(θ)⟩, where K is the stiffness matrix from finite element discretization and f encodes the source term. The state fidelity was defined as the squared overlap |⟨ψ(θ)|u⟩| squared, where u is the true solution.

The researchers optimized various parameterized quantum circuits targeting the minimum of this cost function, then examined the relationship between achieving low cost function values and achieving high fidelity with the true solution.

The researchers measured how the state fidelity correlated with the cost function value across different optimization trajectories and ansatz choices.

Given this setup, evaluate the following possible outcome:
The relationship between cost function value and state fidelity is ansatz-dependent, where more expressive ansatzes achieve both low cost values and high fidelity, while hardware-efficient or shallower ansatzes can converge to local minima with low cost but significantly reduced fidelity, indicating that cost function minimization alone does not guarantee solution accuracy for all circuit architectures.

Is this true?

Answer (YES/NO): NO